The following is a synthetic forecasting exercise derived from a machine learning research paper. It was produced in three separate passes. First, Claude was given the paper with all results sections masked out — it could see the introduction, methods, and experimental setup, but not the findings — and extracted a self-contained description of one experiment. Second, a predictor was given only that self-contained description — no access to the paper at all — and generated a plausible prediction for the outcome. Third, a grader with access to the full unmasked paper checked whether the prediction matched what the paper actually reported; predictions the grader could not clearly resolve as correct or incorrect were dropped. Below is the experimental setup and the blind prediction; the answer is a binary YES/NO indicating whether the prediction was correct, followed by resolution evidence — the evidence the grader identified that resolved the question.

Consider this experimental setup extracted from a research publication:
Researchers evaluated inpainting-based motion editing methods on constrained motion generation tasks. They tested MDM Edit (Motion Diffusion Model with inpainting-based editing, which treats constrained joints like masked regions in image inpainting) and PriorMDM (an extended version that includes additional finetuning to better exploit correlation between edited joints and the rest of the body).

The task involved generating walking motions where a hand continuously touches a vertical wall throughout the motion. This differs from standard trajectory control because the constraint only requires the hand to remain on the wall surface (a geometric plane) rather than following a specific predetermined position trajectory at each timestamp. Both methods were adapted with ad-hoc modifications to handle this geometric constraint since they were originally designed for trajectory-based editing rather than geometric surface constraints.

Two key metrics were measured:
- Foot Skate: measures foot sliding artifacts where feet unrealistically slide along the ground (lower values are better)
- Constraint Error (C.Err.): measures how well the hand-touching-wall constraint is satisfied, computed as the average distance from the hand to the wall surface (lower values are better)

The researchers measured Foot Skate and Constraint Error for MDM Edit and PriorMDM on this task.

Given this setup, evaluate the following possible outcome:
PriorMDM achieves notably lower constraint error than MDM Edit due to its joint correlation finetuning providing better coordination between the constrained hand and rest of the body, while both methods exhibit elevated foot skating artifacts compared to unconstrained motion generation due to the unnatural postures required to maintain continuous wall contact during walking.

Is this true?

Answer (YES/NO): NO